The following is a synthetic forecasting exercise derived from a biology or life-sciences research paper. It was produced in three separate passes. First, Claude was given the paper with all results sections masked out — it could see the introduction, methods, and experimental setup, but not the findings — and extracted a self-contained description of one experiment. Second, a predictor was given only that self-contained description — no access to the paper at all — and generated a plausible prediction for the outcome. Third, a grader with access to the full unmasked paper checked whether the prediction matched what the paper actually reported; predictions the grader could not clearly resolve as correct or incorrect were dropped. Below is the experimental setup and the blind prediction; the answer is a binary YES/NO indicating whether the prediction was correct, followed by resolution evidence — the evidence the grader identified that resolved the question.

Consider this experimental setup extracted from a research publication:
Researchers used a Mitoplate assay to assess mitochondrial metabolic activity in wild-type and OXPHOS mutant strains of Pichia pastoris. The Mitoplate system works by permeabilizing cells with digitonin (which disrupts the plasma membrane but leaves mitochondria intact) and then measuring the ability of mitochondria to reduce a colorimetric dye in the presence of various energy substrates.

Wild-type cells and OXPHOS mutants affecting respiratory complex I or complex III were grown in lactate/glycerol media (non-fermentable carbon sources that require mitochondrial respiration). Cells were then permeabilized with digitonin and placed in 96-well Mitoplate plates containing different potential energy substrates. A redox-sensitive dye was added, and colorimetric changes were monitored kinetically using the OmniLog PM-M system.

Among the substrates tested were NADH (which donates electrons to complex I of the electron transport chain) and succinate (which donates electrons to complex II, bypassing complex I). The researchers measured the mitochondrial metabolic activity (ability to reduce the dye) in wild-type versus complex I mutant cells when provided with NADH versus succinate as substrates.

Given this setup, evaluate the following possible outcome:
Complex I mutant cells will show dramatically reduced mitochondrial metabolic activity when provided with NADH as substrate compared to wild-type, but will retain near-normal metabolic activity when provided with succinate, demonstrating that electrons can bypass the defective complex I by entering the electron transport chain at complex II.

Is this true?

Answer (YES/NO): YES